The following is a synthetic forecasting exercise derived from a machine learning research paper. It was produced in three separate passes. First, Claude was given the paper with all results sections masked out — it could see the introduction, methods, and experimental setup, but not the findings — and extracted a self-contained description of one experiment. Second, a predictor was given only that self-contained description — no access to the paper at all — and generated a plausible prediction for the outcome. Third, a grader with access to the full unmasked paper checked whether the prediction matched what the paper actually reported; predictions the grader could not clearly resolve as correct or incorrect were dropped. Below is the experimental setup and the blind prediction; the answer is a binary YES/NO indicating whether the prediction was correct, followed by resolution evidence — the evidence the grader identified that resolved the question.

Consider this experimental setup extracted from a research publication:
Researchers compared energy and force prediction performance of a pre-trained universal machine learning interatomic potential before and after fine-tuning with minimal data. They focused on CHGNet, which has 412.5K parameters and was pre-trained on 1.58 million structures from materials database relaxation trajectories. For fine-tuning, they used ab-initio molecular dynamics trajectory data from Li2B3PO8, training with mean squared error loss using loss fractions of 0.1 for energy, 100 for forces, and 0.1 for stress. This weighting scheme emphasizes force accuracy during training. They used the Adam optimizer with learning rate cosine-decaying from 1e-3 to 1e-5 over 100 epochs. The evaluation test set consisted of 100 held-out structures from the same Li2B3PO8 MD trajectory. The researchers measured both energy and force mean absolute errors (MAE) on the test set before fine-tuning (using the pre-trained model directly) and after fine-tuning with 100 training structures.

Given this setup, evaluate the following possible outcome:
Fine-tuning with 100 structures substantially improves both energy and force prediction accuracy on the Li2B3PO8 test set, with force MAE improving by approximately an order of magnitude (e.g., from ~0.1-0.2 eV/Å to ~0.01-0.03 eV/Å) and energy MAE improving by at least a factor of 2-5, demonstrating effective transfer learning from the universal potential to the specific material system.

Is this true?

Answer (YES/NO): NO